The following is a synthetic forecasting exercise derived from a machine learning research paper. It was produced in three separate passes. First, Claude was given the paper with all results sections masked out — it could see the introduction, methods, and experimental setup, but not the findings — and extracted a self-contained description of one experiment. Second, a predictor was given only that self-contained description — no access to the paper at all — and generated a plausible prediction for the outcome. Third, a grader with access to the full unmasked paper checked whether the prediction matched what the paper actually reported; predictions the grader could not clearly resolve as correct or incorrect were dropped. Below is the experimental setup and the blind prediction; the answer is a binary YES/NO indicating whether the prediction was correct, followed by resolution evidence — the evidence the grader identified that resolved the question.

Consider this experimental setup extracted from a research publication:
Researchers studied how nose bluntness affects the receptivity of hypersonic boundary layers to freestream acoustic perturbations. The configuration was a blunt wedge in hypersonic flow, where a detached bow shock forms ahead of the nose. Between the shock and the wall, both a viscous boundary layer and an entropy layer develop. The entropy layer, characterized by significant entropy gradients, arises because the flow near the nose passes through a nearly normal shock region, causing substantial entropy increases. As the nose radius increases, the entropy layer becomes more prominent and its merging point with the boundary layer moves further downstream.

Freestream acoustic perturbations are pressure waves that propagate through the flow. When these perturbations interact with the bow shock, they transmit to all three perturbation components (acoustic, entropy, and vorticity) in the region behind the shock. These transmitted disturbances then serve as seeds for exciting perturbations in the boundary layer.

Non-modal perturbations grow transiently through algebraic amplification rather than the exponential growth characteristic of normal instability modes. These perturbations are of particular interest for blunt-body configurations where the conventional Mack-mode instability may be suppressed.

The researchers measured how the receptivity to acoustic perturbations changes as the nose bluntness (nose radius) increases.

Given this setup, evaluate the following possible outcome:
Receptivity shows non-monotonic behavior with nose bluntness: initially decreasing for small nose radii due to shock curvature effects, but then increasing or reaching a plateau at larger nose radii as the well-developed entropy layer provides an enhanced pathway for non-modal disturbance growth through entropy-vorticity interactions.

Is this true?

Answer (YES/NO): NO